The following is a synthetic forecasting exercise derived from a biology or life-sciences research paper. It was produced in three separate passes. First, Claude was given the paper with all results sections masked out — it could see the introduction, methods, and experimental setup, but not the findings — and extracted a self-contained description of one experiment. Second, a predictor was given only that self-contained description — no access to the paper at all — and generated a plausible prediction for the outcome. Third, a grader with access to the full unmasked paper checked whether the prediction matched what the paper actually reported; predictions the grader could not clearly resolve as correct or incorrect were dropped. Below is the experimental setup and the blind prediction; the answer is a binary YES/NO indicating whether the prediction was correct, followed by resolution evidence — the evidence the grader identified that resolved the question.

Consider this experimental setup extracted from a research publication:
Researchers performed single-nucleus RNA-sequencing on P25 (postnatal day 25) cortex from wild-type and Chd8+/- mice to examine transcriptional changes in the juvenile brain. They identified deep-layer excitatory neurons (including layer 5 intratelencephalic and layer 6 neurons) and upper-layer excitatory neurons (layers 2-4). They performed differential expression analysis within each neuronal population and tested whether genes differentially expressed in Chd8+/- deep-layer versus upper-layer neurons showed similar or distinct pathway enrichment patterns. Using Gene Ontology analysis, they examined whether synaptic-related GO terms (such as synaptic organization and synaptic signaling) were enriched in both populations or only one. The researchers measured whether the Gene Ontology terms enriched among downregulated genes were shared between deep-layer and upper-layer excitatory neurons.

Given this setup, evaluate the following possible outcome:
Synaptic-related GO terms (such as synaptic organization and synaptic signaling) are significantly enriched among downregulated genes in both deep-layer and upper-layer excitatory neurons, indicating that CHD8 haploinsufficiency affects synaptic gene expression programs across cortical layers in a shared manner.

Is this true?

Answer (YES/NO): YES